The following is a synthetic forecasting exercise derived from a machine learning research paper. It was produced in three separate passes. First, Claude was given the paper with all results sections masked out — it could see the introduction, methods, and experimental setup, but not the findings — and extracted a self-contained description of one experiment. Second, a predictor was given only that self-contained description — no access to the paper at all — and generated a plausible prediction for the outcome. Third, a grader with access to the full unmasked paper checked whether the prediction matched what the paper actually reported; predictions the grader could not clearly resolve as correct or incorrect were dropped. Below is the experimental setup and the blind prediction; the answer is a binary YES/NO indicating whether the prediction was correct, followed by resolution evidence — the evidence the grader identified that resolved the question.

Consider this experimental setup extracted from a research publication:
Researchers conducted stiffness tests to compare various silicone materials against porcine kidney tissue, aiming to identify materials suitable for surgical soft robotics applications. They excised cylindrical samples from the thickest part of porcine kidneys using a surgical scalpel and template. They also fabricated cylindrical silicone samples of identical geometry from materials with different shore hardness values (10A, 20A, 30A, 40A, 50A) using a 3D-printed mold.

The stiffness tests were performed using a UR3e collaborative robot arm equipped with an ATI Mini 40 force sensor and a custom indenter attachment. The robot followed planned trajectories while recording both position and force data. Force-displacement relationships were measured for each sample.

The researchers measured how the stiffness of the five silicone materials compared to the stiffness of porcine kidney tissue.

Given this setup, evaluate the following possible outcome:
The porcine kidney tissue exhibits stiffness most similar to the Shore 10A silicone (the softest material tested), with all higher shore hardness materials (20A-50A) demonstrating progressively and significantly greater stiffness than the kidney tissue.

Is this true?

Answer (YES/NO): NO